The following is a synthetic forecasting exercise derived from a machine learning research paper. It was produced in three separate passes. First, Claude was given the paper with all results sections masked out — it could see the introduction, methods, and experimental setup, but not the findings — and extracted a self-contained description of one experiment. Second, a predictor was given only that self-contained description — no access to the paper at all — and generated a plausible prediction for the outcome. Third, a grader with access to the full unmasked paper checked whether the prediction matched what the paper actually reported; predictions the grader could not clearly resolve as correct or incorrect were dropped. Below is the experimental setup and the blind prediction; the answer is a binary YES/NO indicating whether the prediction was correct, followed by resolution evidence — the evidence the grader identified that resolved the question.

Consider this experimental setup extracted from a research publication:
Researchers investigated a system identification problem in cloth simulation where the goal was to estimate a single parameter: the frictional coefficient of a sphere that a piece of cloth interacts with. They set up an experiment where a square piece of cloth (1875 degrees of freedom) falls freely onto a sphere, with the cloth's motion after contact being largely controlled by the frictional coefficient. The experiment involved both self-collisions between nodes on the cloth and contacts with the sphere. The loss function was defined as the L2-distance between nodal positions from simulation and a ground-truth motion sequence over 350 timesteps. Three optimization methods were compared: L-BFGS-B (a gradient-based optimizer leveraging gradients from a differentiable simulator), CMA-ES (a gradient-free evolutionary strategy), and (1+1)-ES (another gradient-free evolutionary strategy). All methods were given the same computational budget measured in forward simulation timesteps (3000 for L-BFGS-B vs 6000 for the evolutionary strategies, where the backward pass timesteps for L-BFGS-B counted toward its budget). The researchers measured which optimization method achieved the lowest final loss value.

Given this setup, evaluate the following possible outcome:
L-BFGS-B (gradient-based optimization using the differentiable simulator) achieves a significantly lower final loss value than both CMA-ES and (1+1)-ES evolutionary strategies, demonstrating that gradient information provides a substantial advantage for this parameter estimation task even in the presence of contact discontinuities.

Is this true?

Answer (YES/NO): NO